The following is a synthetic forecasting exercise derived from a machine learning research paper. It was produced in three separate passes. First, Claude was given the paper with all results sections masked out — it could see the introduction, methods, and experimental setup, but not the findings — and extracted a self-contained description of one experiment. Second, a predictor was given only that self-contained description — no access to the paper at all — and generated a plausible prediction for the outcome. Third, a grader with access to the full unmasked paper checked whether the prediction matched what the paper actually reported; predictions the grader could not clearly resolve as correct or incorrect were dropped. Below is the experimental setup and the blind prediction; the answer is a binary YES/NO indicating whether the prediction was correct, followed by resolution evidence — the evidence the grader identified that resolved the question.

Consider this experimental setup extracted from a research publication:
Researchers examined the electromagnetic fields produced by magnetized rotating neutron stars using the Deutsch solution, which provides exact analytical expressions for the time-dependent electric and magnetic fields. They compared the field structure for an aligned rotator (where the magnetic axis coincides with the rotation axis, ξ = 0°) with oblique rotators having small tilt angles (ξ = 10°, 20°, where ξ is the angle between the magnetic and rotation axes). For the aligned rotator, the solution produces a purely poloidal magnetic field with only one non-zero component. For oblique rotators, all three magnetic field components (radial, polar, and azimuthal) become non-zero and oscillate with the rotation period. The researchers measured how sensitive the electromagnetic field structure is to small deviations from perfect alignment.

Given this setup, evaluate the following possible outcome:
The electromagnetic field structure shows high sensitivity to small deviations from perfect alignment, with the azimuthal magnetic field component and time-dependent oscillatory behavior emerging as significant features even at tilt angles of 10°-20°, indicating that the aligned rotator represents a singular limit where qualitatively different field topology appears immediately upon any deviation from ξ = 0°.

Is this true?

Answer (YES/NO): YES